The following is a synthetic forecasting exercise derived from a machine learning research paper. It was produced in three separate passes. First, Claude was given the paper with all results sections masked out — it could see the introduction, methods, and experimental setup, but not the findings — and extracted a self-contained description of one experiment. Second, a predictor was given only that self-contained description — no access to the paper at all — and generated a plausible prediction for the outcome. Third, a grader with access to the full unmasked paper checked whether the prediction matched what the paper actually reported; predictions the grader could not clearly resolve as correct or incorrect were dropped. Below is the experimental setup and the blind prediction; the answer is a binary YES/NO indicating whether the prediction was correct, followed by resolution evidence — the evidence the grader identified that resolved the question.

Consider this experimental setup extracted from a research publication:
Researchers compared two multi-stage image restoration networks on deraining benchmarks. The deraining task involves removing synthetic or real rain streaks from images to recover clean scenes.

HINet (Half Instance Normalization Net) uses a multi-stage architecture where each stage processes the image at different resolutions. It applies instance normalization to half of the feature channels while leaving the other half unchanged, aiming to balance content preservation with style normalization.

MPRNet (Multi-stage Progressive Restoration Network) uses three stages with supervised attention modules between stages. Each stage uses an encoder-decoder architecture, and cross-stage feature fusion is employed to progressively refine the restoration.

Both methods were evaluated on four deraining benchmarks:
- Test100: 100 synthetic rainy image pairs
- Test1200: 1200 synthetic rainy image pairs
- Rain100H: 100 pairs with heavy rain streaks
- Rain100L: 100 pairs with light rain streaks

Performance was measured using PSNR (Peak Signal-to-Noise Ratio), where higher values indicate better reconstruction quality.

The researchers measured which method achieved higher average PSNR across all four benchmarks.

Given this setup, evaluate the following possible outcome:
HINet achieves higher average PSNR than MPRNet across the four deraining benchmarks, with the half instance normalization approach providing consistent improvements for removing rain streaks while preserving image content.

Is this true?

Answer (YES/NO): YES